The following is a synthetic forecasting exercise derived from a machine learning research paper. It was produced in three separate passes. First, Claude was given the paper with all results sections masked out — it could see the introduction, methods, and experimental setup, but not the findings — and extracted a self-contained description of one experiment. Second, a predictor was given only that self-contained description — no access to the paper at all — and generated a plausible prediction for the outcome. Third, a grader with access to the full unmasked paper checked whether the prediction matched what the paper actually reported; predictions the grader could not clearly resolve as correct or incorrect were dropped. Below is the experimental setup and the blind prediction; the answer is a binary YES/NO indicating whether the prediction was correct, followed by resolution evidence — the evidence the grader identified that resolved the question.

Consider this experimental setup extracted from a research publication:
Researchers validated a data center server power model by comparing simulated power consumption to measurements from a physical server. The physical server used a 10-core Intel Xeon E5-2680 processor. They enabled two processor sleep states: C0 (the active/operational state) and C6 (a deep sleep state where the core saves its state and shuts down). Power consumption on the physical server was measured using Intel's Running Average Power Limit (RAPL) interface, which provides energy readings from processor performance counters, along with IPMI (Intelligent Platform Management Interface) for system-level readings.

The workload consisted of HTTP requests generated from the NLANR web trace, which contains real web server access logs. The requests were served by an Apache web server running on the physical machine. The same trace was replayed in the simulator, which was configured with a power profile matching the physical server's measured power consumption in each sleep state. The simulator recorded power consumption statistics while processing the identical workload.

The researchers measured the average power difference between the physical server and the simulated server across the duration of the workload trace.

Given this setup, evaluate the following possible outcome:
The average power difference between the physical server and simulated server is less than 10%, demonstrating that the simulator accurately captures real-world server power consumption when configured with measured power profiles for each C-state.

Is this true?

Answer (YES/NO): YES